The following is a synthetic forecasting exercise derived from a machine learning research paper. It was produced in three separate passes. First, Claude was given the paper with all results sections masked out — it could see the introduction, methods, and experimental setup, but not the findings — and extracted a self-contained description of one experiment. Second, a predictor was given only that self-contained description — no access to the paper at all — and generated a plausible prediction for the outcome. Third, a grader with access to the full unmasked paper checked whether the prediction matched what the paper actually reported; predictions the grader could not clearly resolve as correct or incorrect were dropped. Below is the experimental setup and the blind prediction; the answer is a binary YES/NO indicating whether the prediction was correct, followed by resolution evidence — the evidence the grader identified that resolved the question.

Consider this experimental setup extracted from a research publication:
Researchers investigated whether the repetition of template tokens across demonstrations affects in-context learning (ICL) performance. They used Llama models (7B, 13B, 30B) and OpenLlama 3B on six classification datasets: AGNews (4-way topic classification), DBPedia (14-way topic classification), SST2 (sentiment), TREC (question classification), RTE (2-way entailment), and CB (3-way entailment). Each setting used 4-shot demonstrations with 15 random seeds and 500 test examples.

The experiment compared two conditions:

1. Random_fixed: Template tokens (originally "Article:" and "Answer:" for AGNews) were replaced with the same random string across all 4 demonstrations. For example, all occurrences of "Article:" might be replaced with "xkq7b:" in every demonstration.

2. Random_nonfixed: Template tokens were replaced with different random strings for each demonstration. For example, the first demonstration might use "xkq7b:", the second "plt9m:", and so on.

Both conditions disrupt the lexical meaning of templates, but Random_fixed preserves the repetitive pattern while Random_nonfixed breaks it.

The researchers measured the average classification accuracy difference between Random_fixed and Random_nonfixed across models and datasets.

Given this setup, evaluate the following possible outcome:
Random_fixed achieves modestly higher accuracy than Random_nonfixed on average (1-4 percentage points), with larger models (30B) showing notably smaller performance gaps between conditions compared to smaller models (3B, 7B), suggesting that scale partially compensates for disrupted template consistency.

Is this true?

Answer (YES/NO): NO